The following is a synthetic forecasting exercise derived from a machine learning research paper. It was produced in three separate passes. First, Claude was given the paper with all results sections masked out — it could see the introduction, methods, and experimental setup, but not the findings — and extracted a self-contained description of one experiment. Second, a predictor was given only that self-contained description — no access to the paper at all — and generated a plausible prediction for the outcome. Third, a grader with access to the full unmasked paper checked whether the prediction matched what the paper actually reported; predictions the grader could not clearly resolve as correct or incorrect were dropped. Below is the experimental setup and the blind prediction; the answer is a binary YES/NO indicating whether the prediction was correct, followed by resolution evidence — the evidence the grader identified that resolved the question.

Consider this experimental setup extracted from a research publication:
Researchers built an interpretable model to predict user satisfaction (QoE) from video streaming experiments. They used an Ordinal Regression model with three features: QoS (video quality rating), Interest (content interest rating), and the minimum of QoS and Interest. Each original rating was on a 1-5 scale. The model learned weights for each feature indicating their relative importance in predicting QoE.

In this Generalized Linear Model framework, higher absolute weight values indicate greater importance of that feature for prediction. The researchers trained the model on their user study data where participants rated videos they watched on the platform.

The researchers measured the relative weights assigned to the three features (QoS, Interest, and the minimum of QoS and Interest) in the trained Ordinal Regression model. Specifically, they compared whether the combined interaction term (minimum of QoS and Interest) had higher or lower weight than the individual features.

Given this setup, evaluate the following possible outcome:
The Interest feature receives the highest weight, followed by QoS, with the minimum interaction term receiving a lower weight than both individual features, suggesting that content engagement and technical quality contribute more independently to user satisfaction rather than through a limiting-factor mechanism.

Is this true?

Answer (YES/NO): NO